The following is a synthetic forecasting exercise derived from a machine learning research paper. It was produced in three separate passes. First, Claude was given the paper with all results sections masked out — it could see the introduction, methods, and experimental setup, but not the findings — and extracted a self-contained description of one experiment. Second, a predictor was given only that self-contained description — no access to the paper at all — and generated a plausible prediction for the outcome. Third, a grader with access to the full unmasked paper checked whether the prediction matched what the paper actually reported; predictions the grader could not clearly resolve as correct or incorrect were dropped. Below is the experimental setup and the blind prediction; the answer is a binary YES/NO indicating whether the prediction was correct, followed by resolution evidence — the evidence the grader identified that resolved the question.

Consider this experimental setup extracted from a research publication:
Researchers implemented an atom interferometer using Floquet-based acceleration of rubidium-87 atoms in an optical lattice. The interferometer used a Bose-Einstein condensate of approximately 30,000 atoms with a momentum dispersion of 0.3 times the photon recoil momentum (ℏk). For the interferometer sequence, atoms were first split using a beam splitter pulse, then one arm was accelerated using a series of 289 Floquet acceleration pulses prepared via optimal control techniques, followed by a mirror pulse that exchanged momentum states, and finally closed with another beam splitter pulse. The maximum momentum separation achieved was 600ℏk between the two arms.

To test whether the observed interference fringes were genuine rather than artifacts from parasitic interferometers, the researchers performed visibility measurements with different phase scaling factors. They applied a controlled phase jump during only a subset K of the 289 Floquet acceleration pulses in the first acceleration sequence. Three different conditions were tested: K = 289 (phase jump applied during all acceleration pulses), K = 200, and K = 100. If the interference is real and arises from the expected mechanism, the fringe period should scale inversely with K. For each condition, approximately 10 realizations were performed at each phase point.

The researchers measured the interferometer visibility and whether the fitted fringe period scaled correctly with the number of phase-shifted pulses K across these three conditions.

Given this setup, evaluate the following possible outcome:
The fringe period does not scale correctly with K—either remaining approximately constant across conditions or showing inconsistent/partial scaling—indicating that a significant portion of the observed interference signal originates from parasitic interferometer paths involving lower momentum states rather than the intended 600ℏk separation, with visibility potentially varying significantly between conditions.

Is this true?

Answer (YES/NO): NO